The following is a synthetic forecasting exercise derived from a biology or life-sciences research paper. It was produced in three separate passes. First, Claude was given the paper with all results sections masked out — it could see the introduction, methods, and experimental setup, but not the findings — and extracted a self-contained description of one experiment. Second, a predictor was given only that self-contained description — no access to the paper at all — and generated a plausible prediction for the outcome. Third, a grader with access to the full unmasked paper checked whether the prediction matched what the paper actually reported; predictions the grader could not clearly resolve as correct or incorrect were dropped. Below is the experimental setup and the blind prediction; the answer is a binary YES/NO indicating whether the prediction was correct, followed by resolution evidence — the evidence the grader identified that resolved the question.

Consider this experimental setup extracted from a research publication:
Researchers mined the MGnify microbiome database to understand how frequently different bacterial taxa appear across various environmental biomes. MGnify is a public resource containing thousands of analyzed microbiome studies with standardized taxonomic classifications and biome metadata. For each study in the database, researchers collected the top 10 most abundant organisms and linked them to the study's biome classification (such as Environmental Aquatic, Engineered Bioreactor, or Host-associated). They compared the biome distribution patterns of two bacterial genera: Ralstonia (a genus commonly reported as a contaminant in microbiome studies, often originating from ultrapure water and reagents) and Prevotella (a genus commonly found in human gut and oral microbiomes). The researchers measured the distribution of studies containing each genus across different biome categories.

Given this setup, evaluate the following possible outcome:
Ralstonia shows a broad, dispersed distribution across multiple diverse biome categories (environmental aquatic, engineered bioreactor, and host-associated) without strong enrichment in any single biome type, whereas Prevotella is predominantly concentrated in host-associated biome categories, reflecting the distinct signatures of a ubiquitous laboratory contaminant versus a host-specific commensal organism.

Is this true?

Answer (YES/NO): NO